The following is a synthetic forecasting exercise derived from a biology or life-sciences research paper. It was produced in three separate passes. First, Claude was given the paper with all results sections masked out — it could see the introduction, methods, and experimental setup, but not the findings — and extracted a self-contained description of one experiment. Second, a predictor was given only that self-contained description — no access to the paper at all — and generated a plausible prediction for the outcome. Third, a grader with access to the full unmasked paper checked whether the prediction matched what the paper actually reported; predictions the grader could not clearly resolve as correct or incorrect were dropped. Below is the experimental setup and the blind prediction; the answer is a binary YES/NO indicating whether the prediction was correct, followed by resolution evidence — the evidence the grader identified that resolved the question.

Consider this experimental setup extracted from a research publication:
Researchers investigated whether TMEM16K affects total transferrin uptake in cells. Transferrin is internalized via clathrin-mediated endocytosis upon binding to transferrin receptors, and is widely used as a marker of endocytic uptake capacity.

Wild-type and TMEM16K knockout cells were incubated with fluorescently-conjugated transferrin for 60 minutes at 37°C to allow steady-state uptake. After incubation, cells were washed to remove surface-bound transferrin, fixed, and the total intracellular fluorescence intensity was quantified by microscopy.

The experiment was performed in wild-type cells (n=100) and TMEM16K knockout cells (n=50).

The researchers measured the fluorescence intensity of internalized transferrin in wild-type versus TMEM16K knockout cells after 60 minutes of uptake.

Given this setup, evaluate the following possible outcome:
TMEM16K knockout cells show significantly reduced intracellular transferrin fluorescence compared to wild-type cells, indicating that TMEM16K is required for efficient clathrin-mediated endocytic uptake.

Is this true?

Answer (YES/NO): NO